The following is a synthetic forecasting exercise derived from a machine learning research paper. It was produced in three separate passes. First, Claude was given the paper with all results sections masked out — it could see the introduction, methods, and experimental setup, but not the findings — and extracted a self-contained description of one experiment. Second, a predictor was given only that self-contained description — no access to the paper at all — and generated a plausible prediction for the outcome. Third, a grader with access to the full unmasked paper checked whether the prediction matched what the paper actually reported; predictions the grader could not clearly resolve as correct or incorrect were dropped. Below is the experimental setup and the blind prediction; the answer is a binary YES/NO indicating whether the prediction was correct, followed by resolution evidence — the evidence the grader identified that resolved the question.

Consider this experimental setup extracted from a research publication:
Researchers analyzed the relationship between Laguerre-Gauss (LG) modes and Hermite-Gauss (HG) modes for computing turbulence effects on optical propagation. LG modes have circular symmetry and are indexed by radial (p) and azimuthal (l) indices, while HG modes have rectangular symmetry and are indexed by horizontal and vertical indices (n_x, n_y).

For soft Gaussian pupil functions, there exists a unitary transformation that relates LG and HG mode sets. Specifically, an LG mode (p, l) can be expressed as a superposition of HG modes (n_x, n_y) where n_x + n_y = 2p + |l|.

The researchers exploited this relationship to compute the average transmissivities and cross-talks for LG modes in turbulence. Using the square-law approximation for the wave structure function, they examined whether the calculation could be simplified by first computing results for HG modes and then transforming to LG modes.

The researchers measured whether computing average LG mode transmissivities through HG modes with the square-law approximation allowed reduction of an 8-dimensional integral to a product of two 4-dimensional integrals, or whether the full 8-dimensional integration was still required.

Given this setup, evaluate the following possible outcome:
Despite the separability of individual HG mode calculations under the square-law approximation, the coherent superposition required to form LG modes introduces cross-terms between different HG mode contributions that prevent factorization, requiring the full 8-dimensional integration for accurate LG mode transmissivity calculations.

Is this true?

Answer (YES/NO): NO